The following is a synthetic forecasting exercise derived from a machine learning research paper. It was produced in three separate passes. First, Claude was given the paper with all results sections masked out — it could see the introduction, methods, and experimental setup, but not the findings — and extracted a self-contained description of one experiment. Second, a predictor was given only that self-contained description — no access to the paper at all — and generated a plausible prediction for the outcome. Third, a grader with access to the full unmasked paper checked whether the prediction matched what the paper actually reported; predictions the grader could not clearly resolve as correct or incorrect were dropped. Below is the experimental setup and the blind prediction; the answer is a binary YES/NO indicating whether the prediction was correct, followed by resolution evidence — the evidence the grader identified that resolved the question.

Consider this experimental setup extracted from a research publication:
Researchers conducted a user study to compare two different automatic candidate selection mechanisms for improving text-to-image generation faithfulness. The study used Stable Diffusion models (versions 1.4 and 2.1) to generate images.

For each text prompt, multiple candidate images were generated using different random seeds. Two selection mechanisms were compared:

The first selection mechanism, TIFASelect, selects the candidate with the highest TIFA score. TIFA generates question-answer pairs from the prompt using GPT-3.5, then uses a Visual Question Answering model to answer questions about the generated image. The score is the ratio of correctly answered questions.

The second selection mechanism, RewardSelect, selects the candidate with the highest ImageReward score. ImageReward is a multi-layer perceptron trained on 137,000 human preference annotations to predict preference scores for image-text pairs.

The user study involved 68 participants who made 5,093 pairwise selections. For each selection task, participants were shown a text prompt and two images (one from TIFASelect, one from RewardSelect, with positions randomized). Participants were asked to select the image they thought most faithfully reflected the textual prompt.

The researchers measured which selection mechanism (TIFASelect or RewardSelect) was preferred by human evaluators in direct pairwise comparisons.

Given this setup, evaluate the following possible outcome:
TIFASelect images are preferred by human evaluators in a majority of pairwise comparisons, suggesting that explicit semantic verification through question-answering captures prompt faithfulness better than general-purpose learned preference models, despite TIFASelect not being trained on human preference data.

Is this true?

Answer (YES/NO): NO